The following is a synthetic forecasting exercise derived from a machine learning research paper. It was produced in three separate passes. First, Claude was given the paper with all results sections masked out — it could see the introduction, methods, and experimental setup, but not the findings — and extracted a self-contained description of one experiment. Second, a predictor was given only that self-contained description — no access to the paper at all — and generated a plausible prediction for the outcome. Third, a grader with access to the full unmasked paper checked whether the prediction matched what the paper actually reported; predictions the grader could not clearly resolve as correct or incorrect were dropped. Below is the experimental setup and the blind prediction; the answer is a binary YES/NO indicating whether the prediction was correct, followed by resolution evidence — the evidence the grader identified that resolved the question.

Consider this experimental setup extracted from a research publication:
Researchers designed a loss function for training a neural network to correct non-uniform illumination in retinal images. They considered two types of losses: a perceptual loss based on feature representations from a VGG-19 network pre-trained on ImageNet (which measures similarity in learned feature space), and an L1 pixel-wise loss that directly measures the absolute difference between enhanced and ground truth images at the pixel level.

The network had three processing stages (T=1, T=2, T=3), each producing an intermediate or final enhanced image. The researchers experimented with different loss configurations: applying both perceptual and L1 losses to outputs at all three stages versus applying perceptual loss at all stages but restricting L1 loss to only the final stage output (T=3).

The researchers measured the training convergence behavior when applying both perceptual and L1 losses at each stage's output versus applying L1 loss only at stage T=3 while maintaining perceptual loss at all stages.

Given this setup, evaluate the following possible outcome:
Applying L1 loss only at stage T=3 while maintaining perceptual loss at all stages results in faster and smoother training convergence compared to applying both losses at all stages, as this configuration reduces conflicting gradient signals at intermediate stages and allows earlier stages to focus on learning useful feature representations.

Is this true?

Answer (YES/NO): YES